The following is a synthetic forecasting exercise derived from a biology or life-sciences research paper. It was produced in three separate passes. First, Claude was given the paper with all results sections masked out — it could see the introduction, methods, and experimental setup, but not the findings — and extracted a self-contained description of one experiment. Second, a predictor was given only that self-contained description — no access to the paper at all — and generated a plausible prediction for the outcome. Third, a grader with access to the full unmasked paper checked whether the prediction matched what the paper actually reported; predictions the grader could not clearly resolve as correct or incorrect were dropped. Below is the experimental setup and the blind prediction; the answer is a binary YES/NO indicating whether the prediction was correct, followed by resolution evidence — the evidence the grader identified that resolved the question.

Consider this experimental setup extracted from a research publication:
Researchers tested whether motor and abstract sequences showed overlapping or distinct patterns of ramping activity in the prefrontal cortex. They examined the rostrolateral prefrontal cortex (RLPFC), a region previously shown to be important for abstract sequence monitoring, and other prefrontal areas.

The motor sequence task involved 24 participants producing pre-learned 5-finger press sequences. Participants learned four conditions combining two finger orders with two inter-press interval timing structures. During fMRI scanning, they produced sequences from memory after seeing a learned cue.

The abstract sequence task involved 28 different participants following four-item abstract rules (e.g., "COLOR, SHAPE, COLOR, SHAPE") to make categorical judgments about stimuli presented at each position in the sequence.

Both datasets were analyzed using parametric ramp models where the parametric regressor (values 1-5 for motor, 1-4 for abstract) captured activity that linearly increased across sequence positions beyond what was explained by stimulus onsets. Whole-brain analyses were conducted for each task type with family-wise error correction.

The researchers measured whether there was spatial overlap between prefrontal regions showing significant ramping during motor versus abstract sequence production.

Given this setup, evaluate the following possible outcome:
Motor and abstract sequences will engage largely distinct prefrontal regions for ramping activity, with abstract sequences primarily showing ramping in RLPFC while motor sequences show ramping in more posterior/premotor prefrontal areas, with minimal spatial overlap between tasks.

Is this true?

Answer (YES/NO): NO